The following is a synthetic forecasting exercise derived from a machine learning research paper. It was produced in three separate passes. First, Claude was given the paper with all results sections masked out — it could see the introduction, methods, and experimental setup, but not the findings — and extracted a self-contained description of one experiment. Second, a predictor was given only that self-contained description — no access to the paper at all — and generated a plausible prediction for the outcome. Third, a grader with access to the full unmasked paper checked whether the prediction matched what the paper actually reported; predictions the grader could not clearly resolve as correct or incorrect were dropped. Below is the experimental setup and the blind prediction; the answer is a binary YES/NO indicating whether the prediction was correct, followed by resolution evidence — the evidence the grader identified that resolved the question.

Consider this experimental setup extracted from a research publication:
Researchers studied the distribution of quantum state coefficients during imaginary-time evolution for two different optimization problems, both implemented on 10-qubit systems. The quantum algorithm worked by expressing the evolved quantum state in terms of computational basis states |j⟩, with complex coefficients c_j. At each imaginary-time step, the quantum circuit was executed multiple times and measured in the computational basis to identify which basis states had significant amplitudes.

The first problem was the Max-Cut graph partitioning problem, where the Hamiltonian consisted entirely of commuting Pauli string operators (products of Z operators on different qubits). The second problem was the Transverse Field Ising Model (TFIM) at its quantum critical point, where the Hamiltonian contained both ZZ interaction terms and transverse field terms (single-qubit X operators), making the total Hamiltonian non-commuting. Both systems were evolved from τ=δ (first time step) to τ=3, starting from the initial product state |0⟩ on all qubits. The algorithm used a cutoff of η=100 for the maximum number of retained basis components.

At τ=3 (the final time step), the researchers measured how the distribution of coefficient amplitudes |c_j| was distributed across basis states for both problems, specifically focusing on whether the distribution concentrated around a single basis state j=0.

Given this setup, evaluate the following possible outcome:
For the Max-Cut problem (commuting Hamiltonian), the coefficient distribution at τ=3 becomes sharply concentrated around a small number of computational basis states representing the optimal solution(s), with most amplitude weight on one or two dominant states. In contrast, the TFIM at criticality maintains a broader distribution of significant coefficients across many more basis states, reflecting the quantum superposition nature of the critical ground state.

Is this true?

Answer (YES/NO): NO